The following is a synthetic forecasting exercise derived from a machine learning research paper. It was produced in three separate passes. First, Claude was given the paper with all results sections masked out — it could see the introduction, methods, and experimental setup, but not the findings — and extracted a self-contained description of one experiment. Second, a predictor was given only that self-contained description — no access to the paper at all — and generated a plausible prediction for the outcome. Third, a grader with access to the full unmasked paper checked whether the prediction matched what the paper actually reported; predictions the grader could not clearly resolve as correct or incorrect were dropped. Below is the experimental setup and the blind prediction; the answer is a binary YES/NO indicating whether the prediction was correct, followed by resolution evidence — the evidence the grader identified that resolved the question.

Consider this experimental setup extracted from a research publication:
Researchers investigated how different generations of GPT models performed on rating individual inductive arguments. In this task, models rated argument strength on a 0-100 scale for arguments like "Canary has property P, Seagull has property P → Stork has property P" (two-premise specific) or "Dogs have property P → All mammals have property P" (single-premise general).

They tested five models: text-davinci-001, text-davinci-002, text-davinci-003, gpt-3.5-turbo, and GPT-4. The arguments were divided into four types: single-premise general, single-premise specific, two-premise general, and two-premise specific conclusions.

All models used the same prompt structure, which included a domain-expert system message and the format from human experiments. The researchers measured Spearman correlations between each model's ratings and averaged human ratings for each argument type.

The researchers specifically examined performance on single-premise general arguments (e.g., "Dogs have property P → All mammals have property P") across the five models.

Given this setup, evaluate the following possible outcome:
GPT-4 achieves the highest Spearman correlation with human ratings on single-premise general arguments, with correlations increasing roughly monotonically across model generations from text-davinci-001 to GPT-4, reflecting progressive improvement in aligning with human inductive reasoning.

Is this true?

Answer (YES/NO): NO